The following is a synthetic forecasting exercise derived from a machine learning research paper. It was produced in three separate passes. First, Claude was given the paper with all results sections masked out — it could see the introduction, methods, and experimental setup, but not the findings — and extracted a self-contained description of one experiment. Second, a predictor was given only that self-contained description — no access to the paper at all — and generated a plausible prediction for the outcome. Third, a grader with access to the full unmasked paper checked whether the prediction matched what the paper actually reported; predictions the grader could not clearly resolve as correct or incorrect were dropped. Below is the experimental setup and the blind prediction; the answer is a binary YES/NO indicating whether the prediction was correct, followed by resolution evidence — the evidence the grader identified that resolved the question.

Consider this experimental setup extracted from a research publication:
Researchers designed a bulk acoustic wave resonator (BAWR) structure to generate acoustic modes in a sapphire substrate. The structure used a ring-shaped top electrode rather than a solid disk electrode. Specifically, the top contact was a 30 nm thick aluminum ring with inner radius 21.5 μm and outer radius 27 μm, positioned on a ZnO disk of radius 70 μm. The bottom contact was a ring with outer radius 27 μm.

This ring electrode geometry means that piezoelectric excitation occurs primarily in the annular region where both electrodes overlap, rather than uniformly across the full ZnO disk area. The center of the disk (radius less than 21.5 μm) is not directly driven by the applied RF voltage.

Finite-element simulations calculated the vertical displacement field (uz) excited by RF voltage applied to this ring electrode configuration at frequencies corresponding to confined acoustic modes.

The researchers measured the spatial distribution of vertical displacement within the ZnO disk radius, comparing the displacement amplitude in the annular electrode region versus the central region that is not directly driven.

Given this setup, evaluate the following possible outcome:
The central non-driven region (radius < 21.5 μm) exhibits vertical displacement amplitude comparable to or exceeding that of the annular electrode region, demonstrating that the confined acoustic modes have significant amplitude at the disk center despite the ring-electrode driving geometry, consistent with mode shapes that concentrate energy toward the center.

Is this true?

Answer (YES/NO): YES